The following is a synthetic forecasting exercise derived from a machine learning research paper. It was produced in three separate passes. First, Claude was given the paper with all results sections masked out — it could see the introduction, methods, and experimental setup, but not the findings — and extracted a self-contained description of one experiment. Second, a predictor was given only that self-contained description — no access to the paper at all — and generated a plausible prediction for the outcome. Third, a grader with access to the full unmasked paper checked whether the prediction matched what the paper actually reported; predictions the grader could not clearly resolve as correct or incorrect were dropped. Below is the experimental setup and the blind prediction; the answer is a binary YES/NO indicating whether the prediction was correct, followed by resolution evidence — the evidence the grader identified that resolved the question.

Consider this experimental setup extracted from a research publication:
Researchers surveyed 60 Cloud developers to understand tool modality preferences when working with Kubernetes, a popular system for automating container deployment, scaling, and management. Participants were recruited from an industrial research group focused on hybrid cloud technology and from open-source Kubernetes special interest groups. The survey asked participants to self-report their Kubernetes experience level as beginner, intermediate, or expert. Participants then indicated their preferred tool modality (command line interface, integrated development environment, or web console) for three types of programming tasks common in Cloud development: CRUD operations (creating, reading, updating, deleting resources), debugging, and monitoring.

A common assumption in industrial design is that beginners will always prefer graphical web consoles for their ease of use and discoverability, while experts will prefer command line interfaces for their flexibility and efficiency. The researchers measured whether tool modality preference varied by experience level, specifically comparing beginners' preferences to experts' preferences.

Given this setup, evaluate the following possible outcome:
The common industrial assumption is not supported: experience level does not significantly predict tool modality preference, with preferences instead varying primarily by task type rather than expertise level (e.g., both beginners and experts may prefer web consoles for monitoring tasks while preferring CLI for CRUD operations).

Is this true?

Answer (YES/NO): NO